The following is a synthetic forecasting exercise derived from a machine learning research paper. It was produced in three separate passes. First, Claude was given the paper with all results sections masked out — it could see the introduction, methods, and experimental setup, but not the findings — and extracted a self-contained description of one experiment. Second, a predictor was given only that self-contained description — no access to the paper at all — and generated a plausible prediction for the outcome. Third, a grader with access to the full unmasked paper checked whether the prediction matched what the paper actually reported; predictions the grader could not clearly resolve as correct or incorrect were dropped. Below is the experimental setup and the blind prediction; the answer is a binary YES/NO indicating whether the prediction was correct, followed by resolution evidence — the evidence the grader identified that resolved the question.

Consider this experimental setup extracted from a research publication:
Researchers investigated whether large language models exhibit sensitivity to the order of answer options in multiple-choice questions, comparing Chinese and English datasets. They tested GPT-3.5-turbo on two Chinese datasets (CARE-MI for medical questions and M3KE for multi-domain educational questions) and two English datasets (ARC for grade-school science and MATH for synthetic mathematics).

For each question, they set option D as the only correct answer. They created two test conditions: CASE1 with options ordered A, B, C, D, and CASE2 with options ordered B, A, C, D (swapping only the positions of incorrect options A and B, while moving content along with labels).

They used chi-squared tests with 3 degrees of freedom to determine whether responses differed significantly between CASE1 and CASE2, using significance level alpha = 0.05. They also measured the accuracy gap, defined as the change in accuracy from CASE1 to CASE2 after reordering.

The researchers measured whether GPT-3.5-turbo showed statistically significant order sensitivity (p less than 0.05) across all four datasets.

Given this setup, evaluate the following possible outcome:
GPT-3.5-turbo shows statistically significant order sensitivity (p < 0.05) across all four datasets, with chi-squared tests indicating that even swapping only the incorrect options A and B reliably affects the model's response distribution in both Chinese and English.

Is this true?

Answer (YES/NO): YES